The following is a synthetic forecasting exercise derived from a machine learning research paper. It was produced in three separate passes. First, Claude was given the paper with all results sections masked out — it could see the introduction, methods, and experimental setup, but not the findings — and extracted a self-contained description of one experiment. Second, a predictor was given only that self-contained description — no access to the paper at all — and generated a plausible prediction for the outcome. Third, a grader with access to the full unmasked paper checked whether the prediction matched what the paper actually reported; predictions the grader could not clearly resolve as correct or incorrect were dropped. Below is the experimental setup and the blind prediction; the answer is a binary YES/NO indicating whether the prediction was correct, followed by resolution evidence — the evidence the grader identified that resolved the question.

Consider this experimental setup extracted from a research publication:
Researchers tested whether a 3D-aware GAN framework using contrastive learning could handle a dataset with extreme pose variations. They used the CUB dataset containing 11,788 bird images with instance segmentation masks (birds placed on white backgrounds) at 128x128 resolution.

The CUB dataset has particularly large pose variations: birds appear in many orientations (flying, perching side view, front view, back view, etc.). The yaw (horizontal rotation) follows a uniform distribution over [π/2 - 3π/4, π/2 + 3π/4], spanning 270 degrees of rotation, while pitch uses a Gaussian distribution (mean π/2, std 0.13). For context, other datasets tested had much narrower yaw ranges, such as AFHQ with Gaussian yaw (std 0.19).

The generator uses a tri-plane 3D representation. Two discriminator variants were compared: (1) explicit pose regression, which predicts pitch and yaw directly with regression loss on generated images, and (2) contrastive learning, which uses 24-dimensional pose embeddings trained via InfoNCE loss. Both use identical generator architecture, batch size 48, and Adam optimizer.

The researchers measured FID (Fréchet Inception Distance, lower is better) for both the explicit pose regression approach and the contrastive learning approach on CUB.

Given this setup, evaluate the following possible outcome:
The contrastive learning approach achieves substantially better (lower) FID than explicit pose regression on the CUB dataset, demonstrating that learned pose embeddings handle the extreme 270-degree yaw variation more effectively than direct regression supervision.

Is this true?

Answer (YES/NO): YES